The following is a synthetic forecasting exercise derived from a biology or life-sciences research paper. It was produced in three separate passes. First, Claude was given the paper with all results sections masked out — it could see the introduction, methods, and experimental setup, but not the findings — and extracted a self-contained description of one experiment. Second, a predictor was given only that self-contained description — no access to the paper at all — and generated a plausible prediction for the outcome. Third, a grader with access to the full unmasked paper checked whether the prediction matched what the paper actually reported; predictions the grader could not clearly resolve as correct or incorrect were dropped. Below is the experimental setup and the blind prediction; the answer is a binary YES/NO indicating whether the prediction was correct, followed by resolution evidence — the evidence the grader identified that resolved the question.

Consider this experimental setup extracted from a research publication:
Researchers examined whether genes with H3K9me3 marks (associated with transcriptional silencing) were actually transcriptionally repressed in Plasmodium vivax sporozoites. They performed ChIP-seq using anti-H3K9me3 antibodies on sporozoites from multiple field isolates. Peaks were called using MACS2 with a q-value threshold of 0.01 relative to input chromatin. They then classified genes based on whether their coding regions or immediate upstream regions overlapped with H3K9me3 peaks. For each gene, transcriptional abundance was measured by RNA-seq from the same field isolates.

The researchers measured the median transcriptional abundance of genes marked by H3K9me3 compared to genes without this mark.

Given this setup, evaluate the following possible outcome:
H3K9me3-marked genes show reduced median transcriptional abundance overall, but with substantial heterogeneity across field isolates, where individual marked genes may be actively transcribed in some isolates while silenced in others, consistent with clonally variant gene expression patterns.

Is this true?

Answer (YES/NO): NO